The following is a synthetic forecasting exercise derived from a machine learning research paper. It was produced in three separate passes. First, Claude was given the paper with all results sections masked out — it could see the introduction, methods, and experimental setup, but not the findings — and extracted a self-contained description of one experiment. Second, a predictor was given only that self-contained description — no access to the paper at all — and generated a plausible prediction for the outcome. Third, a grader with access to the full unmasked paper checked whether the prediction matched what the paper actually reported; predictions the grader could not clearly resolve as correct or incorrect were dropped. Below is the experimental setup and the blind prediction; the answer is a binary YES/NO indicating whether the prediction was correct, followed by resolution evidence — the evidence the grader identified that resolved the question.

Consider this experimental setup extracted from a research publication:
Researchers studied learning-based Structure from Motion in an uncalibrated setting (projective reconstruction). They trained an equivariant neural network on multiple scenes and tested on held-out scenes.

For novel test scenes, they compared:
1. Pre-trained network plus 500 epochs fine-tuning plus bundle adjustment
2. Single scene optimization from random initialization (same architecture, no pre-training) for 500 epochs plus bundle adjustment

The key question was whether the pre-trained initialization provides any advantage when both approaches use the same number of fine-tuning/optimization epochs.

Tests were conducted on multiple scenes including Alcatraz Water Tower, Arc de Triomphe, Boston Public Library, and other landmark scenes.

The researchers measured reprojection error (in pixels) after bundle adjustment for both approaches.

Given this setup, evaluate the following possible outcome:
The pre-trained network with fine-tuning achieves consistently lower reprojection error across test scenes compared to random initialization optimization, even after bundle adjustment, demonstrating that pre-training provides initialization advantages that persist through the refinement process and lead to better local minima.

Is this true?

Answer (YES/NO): YES